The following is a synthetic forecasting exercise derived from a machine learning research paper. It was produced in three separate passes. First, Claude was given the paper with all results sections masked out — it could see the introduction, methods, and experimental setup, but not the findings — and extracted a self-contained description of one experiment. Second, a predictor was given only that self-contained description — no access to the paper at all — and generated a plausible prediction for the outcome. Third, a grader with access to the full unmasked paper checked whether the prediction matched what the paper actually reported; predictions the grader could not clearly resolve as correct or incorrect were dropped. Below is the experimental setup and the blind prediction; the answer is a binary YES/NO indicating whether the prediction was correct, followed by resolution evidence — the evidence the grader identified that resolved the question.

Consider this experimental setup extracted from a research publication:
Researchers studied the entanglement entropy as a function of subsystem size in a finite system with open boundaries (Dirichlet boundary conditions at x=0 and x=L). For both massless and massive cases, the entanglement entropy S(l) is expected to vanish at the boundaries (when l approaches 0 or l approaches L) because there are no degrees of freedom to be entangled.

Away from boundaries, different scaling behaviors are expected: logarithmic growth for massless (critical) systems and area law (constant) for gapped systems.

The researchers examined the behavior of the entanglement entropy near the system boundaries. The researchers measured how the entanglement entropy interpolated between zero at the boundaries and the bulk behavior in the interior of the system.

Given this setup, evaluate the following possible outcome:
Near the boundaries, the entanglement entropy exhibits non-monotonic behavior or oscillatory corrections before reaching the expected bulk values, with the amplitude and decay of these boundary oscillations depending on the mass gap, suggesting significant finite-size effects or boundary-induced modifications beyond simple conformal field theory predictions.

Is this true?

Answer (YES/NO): NO